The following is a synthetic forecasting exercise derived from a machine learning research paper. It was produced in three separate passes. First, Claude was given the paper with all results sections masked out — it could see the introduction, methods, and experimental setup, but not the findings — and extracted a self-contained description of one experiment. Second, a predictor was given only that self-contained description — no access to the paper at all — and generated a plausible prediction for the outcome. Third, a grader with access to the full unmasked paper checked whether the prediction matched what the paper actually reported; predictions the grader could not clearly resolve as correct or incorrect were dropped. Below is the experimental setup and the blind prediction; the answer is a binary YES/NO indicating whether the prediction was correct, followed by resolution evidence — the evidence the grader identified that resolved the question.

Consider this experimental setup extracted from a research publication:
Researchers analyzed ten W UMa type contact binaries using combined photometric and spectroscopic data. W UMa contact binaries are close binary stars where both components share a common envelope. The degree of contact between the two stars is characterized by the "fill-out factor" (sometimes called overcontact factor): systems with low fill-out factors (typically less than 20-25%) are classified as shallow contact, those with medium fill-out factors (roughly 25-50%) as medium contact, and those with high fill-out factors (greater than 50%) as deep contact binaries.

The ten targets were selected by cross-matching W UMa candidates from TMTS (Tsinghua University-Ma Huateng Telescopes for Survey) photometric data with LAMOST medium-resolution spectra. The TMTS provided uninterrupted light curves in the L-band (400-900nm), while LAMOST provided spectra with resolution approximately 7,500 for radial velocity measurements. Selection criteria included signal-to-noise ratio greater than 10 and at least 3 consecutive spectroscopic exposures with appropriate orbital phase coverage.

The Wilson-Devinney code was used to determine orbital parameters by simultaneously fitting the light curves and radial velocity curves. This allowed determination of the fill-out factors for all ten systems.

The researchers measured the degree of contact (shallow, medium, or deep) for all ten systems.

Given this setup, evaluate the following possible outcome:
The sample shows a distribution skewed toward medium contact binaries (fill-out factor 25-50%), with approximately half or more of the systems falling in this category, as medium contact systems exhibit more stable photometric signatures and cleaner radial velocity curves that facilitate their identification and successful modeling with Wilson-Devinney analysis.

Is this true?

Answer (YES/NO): NO